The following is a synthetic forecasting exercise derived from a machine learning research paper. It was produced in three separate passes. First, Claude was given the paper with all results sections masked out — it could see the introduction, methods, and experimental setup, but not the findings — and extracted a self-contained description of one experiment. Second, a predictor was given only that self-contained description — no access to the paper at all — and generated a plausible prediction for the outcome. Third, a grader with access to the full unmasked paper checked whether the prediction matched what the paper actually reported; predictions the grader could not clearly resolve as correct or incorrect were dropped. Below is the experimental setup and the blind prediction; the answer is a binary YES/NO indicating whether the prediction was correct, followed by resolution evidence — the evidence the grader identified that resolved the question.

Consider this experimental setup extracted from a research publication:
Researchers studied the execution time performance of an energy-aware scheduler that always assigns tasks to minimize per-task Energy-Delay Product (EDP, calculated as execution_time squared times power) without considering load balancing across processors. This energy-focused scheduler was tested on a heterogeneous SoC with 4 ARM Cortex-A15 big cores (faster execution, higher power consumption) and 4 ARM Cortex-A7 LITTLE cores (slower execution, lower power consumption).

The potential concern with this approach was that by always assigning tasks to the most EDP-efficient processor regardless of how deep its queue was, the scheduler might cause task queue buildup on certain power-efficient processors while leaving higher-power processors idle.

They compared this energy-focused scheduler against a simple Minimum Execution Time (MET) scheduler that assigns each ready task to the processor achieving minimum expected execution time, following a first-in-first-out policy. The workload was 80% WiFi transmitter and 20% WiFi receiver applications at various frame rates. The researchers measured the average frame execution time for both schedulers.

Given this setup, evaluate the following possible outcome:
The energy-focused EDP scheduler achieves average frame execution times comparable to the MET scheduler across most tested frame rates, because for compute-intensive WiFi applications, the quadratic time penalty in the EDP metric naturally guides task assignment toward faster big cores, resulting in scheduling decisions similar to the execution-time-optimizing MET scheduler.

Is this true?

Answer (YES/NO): NO